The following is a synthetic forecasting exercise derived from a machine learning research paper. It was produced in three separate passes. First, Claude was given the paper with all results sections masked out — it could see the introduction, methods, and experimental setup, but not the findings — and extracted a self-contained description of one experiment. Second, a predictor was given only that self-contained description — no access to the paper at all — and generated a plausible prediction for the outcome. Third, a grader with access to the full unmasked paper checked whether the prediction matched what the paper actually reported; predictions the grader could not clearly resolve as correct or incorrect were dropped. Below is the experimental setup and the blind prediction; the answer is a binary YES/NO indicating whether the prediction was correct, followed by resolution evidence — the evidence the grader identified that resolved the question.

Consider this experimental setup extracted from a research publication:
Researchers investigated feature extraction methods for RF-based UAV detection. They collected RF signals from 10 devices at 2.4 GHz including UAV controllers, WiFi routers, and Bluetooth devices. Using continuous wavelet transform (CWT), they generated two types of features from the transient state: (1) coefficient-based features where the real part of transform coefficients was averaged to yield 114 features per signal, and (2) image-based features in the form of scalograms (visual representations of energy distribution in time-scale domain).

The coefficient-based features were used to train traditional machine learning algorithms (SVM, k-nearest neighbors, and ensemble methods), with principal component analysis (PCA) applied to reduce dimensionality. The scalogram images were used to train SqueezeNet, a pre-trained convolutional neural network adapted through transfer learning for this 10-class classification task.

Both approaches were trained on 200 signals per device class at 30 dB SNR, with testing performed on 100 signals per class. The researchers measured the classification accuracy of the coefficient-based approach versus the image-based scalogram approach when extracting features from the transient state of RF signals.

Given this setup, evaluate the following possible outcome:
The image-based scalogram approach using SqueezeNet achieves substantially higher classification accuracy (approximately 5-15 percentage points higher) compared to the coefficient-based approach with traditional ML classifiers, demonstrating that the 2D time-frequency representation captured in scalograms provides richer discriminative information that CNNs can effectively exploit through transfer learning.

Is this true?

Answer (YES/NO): NO